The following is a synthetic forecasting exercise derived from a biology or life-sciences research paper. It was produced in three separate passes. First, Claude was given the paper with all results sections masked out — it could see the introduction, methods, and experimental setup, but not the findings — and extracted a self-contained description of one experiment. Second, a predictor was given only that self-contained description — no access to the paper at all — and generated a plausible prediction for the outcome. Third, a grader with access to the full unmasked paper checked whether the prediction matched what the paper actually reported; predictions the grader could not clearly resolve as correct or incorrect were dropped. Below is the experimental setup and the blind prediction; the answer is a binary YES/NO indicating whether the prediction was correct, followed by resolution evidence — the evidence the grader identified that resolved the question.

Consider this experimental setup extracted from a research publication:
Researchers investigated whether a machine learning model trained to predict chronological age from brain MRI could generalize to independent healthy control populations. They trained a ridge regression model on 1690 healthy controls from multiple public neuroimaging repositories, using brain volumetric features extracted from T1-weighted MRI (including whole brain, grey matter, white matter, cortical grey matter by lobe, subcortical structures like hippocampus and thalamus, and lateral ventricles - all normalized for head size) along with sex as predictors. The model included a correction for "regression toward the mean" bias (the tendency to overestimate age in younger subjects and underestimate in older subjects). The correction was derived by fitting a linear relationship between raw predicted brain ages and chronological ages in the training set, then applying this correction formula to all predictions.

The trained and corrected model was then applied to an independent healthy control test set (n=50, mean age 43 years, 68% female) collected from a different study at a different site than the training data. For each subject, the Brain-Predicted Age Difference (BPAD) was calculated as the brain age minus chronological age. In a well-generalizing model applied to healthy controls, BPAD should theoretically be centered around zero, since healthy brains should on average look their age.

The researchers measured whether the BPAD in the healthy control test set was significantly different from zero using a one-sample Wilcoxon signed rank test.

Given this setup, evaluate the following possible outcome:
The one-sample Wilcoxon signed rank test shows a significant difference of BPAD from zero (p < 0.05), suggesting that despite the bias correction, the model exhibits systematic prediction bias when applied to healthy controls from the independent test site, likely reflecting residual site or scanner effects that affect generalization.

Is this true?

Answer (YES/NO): NO